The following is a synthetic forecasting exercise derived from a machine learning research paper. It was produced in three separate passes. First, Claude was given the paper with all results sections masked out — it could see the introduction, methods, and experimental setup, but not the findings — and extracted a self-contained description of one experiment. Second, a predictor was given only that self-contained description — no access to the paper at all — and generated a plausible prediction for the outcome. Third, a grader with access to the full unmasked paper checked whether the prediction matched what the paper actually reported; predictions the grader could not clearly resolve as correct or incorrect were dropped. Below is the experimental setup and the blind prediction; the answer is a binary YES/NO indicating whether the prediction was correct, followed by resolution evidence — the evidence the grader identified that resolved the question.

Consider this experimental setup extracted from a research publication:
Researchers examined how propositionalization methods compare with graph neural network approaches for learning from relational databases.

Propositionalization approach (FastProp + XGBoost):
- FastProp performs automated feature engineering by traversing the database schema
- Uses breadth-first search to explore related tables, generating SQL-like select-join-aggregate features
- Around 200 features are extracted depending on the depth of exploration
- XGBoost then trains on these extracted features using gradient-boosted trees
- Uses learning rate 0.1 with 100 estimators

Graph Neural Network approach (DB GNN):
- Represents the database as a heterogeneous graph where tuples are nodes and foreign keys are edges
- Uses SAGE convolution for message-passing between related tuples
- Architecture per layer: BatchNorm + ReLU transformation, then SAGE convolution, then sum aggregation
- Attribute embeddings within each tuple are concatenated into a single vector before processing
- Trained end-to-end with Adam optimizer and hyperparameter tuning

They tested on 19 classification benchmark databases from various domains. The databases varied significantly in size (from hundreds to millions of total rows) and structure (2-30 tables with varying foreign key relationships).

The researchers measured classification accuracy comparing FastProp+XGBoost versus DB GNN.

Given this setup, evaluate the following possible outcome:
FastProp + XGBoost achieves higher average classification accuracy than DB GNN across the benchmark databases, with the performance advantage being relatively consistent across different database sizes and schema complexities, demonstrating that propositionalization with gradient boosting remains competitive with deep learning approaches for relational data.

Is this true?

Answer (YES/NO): NO